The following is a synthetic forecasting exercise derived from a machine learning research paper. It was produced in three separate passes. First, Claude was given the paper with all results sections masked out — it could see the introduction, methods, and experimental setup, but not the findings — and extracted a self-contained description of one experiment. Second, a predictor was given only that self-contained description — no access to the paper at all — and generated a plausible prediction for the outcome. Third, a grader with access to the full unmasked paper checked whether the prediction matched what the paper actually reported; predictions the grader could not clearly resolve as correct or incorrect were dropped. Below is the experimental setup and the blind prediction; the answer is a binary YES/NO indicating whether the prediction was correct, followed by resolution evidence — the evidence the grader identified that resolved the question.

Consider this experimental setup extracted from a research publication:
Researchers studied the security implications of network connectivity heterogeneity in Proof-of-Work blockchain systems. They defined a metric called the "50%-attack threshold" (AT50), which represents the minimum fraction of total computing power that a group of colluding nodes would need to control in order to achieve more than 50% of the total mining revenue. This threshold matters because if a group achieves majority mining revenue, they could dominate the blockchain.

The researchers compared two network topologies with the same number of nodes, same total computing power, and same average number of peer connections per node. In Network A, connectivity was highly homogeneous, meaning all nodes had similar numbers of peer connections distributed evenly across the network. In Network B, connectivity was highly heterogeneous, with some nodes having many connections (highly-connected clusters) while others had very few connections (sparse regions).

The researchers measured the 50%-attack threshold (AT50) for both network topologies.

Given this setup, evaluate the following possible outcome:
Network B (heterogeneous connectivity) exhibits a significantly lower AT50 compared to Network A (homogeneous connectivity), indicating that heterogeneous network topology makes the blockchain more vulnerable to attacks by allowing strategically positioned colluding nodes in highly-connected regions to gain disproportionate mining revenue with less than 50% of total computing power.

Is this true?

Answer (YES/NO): YES